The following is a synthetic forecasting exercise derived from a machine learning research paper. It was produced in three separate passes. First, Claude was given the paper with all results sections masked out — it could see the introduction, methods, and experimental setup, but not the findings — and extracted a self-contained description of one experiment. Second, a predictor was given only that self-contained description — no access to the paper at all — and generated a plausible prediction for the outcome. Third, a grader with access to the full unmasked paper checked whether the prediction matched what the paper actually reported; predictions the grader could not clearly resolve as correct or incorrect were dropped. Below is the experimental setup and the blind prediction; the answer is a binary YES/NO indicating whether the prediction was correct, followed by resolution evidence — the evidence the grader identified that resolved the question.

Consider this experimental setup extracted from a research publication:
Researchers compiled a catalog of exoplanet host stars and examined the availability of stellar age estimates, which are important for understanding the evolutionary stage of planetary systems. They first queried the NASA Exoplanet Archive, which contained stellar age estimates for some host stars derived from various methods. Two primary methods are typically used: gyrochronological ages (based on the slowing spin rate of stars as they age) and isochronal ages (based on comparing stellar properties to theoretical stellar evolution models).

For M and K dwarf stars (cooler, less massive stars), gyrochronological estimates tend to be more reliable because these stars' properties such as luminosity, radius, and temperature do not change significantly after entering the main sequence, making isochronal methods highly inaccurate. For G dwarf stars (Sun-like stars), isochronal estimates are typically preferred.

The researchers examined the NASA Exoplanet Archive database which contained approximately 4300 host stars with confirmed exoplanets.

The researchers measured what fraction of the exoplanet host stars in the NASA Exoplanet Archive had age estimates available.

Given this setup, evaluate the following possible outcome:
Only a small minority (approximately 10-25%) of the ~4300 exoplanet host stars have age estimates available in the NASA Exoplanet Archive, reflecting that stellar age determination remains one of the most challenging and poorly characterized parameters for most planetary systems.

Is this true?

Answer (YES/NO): NO